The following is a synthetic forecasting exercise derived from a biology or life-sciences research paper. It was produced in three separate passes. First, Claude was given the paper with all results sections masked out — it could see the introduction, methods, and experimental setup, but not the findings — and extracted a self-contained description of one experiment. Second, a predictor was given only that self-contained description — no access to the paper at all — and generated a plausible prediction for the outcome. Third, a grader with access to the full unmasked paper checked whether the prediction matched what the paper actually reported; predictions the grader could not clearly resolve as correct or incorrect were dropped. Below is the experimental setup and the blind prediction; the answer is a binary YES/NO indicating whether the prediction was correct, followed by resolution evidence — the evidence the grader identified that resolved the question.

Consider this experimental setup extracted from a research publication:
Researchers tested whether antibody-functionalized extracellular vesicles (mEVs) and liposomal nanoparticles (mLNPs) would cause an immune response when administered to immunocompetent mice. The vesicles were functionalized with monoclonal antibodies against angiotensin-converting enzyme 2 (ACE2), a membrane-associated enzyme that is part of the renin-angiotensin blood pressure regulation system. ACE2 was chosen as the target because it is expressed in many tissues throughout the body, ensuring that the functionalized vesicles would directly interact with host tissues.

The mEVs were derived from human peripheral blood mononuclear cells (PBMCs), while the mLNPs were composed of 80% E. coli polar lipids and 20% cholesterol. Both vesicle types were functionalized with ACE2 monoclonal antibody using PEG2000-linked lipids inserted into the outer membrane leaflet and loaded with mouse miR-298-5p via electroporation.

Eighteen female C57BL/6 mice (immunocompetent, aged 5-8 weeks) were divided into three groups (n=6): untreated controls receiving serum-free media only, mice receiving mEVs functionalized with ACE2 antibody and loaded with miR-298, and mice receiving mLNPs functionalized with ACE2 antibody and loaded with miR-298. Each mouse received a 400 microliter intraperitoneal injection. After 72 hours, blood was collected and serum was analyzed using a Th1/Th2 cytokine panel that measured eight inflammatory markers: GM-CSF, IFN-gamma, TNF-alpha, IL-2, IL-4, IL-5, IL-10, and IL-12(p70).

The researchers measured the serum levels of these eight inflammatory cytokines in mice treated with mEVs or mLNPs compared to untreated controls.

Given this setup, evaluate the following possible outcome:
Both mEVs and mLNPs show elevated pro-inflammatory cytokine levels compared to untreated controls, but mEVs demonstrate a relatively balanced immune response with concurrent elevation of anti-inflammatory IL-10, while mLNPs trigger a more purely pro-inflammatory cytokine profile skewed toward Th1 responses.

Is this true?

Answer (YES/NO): NO